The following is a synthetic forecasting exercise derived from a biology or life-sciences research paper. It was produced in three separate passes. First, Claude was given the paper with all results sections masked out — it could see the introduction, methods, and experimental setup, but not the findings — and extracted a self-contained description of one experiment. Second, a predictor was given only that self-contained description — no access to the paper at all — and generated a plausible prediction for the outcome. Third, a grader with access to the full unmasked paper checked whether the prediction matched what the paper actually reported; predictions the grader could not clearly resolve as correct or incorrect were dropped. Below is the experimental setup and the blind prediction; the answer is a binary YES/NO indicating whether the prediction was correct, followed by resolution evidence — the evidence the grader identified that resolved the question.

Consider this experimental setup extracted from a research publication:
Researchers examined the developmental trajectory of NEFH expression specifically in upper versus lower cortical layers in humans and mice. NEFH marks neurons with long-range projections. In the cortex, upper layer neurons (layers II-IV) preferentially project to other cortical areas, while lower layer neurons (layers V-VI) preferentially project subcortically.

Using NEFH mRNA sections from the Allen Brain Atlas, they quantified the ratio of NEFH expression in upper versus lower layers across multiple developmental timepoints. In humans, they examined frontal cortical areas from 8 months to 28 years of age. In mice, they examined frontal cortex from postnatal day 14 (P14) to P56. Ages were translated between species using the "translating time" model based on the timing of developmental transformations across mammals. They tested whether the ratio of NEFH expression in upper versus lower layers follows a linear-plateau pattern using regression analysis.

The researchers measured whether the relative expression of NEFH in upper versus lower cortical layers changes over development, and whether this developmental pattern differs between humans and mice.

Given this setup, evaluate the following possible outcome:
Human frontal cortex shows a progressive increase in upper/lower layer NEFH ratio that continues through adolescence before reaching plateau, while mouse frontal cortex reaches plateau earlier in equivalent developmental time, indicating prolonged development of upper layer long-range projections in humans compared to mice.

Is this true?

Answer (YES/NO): NO